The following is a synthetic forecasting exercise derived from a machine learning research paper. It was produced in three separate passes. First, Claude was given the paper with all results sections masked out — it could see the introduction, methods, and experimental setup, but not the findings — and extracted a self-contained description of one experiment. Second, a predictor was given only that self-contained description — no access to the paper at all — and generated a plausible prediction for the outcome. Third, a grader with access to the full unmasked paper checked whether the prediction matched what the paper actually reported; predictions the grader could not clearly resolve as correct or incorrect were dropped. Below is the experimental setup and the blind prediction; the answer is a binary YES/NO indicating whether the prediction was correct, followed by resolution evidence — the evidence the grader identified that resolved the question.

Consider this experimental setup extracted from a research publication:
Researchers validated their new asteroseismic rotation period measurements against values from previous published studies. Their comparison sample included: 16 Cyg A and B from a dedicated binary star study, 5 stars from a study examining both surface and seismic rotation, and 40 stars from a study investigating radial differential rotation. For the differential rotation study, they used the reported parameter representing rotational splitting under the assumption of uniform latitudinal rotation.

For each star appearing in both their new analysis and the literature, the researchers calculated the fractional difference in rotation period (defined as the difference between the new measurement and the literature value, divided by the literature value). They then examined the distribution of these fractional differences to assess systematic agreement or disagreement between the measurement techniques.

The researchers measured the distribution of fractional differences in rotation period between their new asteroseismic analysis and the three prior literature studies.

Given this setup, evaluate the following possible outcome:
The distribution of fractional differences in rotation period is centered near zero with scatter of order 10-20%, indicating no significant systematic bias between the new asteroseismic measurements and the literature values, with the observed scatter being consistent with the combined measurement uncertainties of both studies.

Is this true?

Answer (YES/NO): YES